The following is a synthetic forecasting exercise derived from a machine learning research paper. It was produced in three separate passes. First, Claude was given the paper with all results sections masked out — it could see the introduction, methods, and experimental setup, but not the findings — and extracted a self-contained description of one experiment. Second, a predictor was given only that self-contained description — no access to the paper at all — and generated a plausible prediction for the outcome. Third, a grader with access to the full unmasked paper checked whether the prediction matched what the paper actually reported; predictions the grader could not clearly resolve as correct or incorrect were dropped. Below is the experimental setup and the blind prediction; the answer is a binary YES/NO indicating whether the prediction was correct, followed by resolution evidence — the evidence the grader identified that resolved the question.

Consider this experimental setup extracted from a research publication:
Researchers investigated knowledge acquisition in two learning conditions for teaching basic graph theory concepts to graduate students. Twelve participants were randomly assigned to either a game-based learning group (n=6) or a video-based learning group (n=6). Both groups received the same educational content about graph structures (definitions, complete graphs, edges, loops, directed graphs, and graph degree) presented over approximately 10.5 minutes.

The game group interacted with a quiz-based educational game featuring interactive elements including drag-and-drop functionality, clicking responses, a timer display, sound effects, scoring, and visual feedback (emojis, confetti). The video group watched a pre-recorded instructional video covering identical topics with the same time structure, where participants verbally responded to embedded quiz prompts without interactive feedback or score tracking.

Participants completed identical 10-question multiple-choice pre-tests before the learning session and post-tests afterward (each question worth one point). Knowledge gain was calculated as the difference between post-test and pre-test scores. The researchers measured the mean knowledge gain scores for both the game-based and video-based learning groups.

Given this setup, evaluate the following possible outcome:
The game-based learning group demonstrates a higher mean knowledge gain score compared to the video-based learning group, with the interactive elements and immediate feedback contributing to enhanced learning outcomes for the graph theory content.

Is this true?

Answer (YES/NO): YES